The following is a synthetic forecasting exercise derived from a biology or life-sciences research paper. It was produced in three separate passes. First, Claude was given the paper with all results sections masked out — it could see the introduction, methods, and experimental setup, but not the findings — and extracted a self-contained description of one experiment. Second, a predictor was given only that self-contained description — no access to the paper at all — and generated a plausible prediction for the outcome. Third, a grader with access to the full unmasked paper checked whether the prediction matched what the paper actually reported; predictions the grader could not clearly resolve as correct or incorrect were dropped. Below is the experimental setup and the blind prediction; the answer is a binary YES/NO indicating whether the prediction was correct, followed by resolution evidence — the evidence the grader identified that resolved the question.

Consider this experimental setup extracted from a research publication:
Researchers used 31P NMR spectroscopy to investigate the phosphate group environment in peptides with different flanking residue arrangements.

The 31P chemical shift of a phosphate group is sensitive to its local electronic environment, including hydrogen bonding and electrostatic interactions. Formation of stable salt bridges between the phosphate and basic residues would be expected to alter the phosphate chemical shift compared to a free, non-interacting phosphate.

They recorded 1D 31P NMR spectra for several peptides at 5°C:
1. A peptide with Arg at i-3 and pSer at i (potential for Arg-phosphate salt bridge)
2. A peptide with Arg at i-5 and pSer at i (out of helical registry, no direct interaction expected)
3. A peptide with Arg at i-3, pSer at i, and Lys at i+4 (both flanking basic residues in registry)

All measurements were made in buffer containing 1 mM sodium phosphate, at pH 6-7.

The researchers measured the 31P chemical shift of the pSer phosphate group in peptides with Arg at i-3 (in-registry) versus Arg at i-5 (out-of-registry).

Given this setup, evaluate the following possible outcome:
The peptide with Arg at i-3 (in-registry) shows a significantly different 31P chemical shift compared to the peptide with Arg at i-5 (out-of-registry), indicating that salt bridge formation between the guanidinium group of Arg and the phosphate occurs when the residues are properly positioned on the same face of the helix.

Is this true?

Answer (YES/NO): YES